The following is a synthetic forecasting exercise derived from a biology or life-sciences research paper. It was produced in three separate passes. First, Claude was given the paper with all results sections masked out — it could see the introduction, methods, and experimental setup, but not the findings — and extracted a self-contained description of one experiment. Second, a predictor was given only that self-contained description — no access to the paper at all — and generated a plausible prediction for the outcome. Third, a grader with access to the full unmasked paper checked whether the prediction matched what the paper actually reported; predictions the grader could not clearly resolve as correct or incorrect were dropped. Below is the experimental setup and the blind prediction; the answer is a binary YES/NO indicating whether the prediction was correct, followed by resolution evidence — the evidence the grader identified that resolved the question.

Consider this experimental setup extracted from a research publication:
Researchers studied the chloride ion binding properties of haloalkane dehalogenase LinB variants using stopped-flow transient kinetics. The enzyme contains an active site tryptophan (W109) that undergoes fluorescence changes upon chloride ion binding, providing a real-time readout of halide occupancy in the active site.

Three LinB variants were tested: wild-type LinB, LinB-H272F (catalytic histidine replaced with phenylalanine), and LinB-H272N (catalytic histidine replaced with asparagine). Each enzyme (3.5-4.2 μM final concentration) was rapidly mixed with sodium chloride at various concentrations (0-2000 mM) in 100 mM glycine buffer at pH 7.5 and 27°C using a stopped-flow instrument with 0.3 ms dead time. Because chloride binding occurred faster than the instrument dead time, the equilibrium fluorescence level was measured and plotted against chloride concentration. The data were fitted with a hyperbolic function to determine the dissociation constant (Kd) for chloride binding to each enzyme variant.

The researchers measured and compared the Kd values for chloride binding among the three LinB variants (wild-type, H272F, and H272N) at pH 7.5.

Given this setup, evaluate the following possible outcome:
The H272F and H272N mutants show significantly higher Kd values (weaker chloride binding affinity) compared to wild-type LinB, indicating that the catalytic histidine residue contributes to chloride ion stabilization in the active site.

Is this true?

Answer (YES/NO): NO